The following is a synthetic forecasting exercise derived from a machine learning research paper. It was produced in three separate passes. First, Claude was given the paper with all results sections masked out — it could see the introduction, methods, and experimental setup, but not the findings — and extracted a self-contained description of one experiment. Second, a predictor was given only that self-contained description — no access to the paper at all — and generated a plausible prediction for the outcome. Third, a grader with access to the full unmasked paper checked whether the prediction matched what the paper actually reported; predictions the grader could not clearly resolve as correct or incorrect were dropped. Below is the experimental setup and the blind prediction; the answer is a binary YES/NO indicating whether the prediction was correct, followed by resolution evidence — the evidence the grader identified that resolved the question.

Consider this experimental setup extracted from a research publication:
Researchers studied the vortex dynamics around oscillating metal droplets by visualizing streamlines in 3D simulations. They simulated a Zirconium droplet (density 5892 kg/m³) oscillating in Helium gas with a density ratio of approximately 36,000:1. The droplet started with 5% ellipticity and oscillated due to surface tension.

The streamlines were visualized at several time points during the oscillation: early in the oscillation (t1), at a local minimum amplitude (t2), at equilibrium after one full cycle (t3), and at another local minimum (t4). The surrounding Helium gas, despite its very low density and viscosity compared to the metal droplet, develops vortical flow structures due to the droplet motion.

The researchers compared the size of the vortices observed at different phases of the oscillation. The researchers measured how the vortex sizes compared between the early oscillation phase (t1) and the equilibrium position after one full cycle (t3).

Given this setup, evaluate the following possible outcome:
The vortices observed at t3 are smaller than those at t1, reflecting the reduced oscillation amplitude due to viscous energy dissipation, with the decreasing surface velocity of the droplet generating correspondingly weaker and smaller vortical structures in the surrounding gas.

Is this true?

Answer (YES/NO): NO